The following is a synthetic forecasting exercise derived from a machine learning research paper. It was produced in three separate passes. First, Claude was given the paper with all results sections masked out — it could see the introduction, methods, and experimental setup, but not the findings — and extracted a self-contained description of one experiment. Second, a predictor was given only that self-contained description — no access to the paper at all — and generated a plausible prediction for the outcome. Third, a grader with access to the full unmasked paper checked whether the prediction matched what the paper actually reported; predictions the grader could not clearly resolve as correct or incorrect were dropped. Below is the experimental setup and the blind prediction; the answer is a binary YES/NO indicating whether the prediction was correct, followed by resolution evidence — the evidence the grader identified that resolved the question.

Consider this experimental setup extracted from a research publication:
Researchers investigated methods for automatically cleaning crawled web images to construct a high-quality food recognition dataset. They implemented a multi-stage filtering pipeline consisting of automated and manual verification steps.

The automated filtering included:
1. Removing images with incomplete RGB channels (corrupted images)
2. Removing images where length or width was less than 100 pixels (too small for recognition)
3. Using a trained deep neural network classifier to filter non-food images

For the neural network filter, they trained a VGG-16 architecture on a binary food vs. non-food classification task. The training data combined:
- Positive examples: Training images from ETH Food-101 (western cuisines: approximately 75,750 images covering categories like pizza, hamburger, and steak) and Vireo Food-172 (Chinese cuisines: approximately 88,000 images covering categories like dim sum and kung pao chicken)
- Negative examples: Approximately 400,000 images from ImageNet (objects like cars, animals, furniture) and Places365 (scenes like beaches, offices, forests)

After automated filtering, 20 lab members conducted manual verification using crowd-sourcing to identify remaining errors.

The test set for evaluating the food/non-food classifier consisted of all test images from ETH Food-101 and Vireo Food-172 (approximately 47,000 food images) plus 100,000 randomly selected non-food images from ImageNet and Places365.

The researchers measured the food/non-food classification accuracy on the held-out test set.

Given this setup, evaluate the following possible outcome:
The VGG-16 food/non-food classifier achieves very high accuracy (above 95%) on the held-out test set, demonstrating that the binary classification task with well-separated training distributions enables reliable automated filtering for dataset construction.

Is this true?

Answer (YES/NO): YES